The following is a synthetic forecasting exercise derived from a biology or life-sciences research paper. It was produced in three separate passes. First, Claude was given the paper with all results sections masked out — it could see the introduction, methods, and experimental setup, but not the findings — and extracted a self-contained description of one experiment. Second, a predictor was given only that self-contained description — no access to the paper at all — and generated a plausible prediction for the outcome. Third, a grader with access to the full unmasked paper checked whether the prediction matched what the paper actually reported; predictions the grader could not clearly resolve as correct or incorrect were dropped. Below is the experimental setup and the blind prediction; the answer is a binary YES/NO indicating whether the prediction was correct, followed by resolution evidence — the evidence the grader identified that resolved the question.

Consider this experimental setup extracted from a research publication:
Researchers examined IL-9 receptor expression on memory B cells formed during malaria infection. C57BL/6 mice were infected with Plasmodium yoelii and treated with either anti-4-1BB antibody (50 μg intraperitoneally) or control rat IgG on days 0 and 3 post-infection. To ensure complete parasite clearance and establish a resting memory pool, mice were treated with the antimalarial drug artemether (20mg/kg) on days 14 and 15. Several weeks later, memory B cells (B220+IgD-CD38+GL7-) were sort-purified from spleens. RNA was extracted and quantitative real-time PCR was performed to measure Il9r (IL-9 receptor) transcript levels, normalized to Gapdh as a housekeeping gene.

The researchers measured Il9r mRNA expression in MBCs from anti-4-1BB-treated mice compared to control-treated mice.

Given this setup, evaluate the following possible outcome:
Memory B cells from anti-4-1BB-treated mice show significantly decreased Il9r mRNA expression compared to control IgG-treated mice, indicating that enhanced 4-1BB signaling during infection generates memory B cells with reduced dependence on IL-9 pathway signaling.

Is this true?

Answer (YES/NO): NO